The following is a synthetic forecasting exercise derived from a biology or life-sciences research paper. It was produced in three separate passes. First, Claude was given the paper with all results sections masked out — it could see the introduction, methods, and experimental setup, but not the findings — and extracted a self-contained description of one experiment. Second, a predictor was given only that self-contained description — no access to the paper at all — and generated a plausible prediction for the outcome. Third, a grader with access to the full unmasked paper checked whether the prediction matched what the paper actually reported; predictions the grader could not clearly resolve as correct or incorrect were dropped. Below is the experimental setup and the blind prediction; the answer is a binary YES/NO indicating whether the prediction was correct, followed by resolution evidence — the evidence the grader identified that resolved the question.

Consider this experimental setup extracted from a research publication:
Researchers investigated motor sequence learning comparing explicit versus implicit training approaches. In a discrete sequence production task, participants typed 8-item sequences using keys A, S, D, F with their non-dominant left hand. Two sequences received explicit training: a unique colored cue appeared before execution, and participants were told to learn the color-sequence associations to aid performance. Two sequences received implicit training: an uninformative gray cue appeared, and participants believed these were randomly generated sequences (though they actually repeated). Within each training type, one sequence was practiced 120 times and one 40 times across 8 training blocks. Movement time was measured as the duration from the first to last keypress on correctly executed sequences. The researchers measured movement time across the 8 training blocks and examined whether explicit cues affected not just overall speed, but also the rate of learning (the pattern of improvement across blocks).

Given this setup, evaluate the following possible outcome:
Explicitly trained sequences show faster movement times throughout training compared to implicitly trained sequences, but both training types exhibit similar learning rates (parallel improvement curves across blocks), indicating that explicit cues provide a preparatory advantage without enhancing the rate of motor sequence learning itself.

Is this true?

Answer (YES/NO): NO